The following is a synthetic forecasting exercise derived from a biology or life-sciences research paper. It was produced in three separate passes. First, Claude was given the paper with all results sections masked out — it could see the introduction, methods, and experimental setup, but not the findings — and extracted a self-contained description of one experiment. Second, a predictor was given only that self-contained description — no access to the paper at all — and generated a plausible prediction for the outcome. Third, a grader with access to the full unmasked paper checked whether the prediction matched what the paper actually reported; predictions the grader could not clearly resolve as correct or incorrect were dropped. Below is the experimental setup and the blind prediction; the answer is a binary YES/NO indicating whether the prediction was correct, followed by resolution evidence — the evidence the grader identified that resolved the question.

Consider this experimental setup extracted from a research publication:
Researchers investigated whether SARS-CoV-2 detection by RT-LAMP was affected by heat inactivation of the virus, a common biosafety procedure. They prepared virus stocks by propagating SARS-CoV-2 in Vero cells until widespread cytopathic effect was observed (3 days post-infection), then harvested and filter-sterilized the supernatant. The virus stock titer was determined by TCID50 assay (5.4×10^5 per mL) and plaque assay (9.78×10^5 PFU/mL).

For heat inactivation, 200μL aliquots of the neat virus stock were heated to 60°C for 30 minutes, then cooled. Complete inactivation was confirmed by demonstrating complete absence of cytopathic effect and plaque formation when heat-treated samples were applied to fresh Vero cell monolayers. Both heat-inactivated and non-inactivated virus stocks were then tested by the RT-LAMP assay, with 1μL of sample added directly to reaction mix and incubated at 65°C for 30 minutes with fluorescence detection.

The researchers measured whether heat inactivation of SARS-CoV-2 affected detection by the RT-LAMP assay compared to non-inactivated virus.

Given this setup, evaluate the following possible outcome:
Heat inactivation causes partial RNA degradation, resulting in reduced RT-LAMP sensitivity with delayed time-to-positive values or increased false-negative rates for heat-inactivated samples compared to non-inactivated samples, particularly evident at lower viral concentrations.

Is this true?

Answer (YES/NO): NO